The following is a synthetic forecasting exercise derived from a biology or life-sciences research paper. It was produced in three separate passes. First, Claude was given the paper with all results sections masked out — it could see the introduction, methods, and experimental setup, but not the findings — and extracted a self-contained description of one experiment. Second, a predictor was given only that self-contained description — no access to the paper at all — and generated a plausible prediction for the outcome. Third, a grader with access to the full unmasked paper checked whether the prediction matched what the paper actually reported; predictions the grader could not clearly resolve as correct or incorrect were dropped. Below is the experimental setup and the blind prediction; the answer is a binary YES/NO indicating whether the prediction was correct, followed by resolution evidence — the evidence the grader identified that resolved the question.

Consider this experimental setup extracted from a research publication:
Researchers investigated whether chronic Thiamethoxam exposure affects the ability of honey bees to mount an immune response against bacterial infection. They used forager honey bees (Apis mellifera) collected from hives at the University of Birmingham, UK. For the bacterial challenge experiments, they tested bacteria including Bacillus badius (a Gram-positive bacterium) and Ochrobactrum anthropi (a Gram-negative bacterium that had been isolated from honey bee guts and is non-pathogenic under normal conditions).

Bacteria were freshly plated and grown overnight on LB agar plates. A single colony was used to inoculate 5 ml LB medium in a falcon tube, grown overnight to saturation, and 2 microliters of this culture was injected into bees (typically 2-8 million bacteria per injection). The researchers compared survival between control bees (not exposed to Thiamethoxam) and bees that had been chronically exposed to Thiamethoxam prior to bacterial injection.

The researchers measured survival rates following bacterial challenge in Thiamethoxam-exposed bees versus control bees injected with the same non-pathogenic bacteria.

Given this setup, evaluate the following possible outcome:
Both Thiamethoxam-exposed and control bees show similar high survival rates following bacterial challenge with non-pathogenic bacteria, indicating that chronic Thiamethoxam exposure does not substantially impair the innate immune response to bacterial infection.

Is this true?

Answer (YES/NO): NO